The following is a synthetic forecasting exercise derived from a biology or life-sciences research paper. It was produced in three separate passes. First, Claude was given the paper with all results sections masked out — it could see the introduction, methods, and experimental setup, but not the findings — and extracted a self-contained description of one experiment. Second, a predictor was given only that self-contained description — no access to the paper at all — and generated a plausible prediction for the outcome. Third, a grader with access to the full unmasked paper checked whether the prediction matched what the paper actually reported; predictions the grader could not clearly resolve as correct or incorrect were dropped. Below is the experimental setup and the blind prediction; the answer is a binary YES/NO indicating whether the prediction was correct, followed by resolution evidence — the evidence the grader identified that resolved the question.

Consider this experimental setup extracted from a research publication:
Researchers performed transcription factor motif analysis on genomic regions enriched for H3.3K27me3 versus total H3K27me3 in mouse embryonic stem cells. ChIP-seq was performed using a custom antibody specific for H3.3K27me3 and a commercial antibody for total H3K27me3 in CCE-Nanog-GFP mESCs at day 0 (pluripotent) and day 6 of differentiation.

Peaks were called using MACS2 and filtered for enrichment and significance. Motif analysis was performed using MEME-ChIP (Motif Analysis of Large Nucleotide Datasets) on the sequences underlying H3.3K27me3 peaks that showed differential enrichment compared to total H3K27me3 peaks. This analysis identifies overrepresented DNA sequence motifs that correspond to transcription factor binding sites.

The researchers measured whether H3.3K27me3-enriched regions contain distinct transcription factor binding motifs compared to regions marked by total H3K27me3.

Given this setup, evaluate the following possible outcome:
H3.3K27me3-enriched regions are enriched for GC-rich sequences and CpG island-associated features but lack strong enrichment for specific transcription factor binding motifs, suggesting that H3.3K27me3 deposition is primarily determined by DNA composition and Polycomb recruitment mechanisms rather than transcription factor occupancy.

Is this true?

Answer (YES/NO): NO